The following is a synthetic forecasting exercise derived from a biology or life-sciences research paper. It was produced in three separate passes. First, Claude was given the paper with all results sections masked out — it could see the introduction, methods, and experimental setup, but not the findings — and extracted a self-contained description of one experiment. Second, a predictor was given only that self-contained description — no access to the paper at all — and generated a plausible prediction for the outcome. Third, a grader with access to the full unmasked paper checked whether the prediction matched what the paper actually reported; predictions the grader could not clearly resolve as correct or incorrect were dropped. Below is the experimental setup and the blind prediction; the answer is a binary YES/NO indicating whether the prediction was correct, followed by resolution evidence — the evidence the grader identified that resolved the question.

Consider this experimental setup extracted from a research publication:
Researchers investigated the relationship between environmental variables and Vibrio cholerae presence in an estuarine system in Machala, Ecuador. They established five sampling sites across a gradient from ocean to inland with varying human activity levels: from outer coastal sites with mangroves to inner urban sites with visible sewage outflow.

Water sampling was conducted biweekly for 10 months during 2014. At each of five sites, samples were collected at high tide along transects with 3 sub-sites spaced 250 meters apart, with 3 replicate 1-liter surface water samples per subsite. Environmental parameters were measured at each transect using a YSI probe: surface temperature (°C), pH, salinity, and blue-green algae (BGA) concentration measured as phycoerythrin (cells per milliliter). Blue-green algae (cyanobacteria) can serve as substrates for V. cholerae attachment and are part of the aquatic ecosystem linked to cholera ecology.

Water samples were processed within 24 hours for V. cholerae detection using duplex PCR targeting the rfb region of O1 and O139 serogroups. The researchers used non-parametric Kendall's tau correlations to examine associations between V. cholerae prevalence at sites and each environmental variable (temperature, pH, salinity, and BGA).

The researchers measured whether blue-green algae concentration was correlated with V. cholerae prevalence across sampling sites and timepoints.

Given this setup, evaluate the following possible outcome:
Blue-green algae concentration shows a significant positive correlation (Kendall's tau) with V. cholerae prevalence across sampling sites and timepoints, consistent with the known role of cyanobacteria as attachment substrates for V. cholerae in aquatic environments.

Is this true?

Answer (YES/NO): YES